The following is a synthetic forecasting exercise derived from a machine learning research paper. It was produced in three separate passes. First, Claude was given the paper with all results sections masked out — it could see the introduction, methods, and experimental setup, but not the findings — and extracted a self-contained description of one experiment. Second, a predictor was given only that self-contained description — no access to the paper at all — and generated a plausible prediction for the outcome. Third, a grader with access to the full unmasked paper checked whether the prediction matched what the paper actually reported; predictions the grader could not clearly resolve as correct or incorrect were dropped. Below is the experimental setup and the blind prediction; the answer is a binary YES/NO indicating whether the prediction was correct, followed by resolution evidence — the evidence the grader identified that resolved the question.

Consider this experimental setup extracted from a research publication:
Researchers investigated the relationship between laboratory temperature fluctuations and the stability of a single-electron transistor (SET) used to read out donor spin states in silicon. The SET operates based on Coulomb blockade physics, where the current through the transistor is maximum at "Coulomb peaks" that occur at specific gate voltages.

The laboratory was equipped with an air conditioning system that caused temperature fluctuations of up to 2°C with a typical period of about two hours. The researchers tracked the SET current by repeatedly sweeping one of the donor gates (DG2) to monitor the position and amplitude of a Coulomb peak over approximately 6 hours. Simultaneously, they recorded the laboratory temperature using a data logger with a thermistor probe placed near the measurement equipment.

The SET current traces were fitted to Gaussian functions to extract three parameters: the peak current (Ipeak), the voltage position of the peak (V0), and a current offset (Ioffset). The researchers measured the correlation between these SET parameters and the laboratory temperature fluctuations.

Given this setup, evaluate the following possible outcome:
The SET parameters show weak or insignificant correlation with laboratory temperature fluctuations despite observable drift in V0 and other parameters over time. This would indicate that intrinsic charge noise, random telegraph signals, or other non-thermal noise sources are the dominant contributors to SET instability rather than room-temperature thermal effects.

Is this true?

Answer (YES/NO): NO